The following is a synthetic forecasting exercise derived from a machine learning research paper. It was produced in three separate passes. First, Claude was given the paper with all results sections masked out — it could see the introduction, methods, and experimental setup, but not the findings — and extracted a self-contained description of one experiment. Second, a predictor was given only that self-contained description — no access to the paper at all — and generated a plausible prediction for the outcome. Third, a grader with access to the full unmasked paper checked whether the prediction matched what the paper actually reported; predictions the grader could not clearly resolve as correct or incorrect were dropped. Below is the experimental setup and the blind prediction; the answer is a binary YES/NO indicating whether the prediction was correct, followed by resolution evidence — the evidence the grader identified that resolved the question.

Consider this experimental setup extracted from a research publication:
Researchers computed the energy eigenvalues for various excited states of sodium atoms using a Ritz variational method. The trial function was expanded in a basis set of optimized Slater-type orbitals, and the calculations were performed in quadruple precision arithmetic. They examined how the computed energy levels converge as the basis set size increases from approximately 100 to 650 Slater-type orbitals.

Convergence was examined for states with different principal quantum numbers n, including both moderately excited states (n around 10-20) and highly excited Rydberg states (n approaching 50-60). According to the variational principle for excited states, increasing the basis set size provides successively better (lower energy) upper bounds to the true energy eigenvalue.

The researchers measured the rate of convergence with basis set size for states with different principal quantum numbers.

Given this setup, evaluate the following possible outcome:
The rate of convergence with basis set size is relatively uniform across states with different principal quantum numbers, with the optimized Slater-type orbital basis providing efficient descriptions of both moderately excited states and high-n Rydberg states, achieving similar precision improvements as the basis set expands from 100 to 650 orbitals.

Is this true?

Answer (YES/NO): NO